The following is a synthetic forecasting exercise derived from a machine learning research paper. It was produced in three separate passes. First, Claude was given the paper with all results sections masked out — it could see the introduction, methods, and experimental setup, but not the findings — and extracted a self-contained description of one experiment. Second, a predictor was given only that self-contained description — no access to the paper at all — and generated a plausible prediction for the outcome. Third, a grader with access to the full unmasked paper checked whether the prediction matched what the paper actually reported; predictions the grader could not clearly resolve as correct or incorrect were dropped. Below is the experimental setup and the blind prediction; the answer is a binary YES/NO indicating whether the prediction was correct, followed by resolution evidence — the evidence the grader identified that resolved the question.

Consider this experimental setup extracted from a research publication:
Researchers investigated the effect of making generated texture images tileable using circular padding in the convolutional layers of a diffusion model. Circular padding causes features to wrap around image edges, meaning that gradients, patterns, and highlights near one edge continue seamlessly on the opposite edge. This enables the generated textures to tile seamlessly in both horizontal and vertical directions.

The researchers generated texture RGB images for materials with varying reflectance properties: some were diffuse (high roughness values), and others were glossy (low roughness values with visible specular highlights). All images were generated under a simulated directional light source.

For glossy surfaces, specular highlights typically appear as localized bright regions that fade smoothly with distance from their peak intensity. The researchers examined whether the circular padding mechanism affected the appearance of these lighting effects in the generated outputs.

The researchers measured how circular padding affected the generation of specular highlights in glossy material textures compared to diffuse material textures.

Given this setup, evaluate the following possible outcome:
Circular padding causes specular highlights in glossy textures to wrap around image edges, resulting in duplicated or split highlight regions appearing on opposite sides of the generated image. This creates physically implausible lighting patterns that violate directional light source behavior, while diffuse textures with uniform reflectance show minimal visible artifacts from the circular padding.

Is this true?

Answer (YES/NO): YES